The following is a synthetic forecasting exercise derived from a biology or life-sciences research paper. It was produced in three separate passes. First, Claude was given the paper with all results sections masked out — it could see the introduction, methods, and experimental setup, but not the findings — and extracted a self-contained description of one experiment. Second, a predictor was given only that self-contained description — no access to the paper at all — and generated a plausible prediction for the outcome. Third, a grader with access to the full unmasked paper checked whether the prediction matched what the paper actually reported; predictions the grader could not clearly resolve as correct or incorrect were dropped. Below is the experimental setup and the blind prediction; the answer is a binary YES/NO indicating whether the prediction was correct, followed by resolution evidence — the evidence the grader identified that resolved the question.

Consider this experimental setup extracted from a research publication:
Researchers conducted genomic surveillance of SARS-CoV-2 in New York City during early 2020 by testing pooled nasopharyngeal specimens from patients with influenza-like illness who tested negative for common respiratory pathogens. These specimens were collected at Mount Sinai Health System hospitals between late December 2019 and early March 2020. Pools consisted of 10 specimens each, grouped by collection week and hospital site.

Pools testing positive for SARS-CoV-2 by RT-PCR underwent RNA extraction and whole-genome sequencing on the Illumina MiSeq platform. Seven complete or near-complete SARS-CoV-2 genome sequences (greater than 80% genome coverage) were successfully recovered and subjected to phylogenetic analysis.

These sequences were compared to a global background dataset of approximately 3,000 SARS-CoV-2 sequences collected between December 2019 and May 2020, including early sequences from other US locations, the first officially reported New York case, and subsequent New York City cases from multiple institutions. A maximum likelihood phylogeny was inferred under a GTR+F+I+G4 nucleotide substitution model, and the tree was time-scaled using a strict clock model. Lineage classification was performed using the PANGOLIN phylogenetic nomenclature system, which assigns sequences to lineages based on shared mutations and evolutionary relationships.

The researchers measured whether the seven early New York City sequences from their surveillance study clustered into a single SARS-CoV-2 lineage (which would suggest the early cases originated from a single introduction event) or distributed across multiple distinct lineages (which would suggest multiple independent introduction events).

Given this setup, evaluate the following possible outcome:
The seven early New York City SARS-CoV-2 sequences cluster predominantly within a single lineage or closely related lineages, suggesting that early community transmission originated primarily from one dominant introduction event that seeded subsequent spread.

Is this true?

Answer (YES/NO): NO